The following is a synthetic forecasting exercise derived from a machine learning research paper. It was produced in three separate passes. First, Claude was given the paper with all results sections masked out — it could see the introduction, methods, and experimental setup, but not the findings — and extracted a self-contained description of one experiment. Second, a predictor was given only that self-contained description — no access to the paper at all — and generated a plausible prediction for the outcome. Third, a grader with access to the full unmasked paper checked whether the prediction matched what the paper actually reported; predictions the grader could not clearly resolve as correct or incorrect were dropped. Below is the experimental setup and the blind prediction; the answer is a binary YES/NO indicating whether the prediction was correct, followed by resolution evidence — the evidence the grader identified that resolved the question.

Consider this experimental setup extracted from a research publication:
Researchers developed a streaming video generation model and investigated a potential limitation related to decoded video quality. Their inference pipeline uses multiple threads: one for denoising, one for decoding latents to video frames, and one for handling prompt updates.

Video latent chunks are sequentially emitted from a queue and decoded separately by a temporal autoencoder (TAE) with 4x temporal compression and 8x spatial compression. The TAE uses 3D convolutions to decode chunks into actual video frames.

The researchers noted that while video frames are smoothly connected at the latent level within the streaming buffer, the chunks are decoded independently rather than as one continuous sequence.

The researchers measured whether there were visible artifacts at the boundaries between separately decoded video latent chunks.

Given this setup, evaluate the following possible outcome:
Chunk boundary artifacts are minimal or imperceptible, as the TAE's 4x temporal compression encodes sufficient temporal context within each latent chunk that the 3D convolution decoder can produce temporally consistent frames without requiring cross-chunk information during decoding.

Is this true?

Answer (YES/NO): NO